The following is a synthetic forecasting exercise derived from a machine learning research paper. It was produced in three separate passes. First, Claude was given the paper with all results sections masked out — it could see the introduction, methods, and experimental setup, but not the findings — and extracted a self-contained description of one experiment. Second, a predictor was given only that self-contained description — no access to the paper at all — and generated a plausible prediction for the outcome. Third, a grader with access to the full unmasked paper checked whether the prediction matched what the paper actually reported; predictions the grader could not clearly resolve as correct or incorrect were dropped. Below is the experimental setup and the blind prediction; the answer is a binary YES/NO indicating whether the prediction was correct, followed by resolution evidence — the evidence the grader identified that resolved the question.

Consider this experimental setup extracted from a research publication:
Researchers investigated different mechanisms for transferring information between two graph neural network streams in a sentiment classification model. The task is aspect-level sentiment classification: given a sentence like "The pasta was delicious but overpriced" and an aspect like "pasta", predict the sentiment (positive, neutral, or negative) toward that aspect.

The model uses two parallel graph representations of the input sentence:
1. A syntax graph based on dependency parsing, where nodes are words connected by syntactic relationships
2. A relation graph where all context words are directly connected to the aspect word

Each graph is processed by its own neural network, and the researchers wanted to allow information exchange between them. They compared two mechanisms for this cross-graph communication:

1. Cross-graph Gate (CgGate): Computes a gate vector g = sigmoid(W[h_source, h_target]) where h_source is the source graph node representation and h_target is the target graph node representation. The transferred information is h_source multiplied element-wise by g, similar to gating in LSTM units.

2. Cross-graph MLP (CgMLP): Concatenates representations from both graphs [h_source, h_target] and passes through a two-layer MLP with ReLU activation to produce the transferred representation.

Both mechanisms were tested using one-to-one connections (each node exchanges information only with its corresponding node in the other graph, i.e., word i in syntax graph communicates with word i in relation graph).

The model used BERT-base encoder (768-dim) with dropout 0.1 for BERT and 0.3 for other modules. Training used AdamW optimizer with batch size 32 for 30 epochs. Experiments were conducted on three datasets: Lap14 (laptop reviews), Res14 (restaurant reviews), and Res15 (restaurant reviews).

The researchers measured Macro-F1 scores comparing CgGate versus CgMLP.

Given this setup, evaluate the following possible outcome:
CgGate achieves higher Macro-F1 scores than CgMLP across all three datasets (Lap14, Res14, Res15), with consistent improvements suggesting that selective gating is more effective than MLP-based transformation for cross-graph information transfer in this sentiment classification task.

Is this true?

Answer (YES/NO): NO